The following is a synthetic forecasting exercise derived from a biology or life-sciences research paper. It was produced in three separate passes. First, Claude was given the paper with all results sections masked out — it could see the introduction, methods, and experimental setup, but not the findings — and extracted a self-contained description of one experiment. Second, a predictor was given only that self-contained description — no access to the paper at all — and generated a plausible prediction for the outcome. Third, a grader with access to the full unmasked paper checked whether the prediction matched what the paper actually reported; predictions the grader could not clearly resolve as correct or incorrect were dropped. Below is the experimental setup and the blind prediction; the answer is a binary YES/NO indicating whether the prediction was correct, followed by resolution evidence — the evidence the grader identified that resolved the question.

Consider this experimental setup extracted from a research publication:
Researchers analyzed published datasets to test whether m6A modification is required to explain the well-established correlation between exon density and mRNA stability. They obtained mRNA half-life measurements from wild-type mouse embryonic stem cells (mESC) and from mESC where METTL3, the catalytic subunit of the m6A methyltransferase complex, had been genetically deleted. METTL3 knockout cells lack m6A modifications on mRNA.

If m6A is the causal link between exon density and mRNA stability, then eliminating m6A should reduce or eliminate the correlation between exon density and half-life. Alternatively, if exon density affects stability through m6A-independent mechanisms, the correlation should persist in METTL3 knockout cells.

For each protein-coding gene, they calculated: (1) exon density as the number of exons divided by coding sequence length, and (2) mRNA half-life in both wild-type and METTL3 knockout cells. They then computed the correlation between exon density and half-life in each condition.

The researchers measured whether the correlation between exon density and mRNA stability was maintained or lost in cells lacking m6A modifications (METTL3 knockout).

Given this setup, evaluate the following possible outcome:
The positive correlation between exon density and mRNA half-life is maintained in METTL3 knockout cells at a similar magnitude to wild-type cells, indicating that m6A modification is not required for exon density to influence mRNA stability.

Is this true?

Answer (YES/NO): NO